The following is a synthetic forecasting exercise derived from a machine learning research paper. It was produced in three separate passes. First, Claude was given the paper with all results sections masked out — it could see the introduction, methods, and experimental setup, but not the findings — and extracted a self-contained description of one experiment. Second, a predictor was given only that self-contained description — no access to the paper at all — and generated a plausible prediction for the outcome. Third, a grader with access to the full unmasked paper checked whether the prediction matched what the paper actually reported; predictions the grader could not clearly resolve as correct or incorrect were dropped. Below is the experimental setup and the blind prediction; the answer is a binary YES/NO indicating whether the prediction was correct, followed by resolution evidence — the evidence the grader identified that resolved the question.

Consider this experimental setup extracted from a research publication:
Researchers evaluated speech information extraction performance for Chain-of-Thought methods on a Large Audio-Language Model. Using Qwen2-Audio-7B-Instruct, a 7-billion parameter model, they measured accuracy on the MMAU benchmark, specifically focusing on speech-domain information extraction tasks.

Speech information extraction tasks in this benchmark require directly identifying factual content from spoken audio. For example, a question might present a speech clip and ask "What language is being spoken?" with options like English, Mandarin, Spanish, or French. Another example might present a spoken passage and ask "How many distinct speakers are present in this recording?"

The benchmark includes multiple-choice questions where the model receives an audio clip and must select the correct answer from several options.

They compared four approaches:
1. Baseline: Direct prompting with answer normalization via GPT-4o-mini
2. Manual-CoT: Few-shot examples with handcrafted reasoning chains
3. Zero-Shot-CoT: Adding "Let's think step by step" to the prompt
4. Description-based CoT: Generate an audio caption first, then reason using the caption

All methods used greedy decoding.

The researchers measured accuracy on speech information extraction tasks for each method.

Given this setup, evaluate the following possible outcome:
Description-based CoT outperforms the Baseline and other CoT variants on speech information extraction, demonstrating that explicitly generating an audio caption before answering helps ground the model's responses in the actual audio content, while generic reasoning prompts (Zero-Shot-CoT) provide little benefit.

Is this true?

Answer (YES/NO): NO